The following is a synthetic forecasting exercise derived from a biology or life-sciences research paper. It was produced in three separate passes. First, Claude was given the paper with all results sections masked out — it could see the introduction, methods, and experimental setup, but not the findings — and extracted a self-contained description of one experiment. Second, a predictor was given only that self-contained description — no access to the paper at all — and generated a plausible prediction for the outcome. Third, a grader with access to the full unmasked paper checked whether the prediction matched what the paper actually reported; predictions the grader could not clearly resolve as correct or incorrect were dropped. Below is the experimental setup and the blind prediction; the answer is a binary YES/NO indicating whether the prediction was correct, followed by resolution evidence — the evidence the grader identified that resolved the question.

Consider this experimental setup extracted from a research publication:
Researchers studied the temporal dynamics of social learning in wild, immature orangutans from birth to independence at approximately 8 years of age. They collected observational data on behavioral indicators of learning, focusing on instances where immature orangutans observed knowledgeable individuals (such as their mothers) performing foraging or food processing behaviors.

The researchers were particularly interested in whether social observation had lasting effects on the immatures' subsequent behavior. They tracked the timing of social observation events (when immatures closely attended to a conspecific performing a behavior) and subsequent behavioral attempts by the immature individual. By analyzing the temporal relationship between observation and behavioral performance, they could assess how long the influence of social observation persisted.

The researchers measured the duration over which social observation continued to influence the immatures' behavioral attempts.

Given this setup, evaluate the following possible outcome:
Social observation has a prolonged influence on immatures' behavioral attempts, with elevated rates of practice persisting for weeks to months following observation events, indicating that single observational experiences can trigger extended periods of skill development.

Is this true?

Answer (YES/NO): NO